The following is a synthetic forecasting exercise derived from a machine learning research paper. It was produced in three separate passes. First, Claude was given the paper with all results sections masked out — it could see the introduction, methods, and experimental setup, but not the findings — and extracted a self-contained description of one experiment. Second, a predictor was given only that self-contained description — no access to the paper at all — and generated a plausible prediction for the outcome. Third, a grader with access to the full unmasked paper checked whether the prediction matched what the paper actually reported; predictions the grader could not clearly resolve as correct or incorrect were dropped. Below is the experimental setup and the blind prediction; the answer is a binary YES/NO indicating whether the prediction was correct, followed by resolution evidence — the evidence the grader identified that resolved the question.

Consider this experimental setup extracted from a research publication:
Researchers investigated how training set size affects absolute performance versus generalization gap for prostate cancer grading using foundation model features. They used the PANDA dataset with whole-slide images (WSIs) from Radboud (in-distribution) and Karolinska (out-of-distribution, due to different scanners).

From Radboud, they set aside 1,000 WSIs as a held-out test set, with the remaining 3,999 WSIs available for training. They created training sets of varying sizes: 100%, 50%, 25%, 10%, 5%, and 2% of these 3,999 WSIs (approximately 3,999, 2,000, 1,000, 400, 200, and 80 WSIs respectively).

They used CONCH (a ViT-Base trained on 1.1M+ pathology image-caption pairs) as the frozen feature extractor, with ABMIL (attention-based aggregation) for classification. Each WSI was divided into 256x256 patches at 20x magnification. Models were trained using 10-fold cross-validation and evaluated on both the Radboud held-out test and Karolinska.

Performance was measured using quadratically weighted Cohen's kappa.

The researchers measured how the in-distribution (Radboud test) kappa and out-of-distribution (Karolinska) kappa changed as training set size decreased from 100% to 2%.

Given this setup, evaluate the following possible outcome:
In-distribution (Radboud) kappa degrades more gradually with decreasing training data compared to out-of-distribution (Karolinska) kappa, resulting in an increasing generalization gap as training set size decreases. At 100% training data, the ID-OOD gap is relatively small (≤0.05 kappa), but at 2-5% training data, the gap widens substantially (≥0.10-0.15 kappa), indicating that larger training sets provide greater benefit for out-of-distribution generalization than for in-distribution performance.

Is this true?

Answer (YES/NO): NO